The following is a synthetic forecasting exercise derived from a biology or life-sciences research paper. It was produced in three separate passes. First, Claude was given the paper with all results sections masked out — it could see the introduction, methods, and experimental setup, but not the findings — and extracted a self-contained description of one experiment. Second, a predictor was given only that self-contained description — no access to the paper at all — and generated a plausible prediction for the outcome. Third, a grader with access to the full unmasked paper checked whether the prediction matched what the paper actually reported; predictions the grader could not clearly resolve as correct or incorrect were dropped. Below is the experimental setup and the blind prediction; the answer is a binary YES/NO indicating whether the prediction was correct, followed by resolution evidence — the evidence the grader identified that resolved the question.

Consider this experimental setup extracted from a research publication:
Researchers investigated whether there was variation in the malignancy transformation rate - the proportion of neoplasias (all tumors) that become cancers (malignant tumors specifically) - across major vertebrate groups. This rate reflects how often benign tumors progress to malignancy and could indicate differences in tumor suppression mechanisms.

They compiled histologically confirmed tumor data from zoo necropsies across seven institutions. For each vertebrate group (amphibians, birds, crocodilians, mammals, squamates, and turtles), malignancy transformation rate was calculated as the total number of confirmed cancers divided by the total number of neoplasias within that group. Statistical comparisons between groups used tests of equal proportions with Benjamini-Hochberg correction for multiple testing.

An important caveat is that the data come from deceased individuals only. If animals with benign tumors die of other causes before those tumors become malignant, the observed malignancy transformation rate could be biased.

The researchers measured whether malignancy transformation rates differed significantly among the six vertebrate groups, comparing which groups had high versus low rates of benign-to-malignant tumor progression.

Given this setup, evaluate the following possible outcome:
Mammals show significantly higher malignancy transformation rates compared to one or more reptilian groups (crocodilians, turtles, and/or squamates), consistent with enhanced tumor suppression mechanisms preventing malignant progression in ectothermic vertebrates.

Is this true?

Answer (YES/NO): NO